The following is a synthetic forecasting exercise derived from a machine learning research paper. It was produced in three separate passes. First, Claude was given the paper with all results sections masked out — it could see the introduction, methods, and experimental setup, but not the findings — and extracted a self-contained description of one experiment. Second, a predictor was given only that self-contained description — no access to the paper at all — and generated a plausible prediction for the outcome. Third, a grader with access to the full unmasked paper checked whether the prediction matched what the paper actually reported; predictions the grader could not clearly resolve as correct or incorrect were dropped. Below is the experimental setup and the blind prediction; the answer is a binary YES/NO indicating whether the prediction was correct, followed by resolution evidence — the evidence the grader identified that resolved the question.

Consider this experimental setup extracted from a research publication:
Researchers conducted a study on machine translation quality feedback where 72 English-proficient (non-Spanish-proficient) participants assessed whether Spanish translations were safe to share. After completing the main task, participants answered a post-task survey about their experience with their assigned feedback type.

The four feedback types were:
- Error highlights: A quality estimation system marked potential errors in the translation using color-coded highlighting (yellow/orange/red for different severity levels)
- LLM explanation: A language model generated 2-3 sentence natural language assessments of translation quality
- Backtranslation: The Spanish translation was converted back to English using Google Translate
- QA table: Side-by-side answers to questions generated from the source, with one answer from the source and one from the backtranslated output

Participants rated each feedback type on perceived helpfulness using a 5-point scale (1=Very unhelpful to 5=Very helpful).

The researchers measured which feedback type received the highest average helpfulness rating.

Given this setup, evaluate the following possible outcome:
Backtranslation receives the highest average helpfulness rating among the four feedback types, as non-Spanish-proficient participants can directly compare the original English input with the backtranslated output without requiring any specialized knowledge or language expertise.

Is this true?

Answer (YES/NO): NO